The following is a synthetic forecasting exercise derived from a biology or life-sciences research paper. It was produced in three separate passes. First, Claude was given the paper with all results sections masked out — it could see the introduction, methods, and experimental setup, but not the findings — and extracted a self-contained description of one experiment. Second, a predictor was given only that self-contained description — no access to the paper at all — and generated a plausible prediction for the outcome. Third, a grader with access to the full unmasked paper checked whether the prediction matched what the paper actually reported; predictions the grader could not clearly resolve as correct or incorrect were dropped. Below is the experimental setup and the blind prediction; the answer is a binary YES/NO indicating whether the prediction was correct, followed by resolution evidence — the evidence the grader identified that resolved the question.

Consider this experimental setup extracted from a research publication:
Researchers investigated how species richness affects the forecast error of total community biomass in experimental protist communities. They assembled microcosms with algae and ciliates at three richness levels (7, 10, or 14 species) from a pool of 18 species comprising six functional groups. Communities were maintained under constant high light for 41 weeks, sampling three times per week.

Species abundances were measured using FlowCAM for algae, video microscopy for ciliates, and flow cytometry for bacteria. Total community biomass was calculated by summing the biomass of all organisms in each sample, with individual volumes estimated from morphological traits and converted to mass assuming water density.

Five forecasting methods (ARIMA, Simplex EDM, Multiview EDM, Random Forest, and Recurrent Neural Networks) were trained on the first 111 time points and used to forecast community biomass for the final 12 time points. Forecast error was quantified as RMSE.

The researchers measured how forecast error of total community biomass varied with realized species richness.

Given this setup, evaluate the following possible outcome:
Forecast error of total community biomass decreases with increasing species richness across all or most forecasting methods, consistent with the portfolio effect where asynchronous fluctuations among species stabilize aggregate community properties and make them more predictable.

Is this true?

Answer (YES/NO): NO